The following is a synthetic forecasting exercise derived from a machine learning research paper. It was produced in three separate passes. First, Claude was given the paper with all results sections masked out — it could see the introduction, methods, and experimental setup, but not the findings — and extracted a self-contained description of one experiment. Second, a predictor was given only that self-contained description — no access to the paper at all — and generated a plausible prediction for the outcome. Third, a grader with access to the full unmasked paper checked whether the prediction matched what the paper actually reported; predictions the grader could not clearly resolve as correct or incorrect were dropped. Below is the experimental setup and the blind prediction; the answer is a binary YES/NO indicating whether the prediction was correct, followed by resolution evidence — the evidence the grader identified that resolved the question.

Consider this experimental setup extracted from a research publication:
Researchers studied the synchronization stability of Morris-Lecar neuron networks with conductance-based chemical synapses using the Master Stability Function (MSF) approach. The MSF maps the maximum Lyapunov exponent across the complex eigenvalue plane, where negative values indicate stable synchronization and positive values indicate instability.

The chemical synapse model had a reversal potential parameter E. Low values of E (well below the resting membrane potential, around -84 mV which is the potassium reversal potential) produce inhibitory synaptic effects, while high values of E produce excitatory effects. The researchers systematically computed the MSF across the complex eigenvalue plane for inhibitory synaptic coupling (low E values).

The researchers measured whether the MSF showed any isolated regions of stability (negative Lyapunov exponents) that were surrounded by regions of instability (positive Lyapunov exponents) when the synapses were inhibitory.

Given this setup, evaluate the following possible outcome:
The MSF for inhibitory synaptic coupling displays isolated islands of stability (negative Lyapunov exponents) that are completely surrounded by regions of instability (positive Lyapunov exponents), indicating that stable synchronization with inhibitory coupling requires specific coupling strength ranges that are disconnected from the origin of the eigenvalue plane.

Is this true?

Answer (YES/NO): YES